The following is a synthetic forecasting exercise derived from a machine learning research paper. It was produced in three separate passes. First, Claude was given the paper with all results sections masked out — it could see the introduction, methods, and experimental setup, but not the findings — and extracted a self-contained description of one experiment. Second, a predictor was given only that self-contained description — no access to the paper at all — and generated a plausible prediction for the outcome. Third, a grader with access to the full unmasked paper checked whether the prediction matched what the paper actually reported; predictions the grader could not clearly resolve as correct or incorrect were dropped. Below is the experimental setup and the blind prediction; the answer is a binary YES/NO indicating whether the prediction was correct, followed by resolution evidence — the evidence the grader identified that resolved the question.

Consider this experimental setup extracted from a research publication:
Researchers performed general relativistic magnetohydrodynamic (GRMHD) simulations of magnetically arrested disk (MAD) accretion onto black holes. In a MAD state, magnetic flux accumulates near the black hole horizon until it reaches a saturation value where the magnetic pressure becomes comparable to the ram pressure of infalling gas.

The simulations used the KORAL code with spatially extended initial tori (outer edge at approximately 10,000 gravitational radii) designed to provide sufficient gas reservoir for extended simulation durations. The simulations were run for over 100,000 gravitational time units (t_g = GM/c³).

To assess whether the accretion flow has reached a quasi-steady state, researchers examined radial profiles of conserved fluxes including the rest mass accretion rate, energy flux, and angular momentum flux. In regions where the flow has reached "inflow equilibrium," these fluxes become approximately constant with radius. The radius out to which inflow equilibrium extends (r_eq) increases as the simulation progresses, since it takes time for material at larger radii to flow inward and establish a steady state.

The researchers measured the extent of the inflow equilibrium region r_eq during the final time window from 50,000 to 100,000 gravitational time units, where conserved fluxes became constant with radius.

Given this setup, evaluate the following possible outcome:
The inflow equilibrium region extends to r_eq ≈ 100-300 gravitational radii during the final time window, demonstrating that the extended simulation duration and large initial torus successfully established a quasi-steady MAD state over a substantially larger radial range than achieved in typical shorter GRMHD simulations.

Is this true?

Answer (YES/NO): YES